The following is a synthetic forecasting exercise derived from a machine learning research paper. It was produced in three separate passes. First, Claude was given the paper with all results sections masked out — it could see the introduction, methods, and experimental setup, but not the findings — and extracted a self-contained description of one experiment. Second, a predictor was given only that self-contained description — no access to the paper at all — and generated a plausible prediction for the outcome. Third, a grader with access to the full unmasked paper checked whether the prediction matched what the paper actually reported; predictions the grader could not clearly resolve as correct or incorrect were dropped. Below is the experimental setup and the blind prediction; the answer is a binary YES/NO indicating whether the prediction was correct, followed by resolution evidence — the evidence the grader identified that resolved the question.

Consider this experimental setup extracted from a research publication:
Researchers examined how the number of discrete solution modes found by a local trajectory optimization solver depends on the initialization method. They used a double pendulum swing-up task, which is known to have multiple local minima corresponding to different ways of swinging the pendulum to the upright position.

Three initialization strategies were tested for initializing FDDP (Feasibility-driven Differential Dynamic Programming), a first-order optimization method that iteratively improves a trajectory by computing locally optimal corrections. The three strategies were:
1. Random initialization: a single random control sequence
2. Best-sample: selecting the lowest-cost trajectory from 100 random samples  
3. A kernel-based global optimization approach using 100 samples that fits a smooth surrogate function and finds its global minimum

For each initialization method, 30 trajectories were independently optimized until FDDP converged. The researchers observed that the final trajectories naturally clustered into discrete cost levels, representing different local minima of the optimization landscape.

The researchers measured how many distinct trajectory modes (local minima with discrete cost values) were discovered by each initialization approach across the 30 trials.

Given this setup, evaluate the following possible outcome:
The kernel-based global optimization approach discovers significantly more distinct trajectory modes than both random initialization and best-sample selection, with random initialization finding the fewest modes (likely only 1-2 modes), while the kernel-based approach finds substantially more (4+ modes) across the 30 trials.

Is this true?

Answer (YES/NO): NO